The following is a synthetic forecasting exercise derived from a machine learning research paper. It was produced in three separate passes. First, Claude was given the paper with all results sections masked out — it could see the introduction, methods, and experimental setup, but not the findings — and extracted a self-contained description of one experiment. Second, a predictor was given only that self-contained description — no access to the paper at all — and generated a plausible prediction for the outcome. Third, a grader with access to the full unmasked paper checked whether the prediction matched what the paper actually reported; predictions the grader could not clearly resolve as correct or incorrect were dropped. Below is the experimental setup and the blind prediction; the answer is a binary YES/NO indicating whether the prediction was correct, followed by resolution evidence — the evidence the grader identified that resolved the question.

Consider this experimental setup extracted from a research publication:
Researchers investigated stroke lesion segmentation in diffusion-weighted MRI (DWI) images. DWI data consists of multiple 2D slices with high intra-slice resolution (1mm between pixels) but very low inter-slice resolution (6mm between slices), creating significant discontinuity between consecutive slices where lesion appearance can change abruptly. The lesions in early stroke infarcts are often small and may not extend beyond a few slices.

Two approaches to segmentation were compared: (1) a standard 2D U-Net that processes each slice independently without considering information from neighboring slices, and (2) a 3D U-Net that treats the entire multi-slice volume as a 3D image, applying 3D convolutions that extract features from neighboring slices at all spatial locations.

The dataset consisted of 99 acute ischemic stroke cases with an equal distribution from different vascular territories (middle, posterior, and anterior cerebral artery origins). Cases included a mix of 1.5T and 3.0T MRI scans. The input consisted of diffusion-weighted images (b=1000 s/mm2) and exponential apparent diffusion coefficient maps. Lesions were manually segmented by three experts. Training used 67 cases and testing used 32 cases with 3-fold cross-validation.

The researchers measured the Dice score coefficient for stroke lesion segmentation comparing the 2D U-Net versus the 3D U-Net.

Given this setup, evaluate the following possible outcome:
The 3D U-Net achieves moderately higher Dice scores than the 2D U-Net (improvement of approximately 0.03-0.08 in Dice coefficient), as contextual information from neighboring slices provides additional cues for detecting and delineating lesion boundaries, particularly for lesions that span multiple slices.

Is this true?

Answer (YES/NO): NO